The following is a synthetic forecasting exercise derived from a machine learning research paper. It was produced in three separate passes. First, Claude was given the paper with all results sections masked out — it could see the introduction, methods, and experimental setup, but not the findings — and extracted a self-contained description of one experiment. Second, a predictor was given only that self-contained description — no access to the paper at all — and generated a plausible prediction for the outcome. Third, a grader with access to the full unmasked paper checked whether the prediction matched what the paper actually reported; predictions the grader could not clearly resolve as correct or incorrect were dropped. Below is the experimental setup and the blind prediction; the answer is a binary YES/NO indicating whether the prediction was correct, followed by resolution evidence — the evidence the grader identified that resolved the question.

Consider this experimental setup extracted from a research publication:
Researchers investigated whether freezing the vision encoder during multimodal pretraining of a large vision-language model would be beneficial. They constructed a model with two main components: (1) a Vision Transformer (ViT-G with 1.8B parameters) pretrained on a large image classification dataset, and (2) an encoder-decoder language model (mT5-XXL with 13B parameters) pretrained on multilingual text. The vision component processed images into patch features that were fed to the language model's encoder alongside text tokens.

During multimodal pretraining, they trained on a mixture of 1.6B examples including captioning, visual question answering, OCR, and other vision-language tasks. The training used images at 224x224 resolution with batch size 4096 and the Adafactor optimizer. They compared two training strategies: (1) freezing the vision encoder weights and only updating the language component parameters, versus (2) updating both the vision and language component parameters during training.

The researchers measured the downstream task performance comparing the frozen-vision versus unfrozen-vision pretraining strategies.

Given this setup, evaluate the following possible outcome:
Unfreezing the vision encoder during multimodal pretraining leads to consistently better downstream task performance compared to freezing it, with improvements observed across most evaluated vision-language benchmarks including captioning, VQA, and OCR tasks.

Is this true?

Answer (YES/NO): NO